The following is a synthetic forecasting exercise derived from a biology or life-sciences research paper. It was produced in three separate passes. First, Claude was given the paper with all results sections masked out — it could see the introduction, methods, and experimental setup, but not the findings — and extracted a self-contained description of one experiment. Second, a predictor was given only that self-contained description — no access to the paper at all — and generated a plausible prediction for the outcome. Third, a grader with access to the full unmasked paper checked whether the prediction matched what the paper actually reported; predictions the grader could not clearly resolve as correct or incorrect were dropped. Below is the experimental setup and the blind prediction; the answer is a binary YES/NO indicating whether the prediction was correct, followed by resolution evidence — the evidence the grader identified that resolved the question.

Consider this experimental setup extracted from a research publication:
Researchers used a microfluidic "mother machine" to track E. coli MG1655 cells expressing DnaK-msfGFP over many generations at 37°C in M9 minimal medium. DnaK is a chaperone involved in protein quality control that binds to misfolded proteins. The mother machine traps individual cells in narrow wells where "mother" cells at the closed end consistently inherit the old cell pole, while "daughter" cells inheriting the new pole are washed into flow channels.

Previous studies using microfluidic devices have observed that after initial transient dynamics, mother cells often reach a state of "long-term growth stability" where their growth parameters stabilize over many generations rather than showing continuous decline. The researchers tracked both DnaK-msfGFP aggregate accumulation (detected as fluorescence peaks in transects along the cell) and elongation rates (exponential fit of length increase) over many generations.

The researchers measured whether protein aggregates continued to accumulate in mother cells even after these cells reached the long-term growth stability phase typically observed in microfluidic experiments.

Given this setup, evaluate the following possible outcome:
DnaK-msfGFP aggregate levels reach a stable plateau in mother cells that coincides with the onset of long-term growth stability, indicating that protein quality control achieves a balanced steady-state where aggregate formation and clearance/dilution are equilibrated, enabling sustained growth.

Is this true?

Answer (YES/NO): NO